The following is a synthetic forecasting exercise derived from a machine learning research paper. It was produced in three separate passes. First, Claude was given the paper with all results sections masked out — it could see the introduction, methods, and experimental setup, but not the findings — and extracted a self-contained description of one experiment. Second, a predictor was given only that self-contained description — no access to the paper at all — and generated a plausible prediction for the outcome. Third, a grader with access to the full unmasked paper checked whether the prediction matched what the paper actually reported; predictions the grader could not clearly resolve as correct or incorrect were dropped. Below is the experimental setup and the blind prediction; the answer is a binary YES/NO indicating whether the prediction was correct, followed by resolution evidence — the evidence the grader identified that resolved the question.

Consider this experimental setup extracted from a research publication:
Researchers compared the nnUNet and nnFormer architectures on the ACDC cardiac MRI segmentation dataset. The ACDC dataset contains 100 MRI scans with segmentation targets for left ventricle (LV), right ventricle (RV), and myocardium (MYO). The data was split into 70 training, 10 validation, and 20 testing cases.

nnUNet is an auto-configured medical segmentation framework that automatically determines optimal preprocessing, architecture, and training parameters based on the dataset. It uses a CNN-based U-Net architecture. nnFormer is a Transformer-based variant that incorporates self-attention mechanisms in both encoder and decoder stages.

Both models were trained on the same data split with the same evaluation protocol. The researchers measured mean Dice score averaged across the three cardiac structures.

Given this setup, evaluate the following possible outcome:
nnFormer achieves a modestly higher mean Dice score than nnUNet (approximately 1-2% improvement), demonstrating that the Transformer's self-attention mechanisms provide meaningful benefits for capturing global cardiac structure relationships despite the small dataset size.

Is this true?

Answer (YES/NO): NO